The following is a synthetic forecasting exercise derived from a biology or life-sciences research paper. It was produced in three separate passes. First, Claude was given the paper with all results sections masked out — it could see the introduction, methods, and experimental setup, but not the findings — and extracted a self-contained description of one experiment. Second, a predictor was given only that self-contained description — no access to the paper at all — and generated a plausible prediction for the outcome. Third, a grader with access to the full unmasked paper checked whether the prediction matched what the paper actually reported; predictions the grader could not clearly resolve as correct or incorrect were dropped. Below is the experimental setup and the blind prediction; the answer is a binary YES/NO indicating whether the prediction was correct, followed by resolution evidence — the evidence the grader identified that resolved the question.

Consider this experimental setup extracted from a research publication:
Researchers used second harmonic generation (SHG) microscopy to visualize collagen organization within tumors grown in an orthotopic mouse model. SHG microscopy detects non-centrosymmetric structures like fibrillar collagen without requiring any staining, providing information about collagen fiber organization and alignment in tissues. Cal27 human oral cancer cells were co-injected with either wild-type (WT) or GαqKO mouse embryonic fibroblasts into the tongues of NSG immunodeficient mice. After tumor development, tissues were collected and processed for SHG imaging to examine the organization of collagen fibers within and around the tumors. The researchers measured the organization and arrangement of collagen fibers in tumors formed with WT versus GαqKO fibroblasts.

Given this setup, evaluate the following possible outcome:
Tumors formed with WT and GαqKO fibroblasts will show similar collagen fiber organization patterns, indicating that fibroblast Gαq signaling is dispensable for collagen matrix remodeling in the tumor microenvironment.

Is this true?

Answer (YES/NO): NO